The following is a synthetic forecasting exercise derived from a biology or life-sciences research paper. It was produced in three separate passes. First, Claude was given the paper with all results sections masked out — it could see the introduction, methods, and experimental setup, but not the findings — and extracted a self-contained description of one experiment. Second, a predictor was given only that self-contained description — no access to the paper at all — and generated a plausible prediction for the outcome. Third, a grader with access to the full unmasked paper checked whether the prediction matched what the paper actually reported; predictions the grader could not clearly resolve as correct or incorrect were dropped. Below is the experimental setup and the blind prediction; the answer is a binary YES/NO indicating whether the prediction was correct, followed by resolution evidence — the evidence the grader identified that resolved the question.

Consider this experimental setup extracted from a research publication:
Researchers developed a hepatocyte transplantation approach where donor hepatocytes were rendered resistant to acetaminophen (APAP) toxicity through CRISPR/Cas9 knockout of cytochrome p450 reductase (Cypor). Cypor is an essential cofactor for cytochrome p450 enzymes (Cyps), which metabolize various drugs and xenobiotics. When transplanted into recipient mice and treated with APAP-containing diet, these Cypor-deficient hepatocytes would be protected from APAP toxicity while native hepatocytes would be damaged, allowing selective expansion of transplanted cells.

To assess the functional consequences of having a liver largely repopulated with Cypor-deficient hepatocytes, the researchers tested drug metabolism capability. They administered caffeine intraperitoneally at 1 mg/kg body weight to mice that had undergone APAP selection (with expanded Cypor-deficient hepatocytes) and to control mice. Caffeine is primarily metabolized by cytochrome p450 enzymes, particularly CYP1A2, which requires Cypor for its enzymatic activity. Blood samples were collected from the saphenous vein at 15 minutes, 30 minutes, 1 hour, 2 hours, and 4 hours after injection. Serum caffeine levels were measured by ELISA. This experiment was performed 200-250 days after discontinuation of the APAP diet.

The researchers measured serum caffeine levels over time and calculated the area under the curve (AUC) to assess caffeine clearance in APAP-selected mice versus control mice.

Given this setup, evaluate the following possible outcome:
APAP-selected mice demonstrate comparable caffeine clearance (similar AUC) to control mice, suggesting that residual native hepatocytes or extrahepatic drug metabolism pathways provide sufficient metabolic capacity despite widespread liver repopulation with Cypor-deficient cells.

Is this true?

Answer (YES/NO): YES